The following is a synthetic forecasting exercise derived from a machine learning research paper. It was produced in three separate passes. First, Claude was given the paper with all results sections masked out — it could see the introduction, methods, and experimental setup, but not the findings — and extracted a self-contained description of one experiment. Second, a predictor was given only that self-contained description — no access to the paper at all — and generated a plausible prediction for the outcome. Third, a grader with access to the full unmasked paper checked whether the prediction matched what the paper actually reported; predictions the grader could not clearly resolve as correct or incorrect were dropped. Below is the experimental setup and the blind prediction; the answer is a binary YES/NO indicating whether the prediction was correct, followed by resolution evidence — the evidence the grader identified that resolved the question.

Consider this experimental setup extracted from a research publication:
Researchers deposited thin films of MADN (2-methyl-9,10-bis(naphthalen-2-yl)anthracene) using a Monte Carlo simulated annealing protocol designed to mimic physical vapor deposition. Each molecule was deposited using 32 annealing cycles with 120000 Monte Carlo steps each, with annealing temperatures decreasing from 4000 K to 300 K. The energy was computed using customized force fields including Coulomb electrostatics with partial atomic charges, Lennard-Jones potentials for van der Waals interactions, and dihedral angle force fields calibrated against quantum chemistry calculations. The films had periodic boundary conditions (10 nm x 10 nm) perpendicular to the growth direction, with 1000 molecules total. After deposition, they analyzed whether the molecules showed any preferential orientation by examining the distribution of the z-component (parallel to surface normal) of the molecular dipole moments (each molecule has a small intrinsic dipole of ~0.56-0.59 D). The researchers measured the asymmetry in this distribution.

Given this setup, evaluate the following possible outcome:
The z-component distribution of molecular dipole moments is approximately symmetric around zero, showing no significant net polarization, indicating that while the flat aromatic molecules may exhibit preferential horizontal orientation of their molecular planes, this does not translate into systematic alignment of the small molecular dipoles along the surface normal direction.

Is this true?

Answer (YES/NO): NO